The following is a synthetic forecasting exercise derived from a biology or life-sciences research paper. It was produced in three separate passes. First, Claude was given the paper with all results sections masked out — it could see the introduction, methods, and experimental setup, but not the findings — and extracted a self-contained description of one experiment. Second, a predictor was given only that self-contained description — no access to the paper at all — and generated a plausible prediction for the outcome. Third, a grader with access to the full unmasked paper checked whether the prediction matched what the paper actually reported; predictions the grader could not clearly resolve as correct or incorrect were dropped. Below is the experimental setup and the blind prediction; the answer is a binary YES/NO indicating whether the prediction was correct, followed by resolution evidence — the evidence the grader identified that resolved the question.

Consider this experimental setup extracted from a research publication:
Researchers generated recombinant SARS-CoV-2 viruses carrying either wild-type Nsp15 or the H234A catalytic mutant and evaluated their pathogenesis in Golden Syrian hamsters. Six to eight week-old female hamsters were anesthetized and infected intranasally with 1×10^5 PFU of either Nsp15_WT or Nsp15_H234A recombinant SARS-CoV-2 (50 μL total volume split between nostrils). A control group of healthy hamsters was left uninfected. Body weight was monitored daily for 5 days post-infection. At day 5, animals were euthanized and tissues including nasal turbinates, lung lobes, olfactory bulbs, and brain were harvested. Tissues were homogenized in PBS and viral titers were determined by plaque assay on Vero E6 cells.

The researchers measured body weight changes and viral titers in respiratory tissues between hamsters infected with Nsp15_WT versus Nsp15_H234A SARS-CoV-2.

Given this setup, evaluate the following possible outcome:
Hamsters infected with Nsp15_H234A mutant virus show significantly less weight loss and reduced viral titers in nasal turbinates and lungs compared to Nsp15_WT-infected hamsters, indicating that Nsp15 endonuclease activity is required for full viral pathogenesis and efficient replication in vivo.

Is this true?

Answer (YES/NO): NO